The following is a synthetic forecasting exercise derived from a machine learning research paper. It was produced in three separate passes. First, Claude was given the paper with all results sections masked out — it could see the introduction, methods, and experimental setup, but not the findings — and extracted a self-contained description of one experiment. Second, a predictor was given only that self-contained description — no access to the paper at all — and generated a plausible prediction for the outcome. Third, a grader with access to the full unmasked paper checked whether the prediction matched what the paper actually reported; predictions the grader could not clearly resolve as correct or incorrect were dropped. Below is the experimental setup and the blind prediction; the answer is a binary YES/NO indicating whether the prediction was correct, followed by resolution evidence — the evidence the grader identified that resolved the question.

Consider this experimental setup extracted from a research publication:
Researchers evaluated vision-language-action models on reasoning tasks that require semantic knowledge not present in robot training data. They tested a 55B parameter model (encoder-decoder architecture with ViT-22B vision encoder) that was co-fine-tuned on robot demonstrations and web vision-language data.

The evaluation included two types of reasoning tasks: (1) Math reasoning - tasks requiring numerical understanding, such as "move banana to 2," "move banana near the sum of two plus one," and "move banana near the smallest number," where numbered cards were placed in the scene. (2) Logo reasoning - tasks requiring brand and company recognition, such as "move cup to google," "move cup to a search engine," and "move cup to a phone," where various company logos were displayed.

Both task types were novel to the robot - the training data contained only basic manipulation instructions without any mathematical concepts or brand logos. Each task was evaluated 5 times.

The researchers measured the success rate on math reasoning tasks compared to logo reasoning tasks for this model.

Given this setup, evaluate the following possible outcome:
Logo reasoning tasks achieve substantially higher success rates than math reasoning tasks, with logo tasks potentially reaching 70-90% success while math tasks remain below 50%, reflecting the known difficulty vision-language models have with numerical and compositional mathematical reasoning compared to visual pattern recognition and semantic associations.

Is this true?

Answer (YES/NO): NO